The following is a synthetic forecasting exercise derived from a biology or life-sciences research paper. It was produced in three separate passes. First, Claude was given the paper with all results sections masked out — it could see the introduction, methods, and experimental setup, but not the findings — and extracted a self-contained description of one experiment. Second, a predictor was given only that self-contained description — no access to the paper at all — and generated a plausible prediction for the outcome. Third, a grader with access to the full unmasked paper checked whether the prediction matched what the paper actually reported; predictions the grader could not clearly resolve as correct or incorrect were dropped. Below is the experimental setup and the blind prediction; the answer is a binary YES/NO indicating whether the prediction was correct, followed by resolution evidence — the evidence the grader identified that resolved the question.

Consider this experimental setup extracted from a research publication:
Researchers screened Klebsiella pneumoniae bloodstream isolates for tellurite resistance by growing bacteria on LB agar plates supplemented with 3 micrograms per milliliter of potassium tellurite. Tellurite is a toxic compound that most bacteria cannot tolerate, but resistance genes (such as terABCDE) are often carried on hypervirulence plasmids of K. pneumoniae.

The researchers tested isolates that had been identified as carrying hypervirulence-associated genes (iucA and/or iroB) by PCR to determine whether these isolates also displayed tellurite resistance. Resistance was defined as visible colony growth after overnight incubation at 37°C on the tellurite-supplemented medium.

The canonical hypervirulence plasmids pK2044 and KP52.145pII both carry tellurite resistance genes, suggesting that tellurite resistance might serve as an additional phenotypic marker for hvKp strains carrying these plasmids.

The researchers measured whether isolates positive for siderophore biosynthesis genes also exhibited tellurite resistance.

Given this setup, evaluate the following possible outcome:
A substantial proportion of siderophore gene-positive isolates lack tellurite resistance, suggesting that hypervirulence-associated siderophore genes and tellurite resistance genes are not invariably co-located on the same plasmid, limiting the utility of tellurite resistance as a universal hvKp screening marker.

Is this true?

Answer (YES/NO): YES